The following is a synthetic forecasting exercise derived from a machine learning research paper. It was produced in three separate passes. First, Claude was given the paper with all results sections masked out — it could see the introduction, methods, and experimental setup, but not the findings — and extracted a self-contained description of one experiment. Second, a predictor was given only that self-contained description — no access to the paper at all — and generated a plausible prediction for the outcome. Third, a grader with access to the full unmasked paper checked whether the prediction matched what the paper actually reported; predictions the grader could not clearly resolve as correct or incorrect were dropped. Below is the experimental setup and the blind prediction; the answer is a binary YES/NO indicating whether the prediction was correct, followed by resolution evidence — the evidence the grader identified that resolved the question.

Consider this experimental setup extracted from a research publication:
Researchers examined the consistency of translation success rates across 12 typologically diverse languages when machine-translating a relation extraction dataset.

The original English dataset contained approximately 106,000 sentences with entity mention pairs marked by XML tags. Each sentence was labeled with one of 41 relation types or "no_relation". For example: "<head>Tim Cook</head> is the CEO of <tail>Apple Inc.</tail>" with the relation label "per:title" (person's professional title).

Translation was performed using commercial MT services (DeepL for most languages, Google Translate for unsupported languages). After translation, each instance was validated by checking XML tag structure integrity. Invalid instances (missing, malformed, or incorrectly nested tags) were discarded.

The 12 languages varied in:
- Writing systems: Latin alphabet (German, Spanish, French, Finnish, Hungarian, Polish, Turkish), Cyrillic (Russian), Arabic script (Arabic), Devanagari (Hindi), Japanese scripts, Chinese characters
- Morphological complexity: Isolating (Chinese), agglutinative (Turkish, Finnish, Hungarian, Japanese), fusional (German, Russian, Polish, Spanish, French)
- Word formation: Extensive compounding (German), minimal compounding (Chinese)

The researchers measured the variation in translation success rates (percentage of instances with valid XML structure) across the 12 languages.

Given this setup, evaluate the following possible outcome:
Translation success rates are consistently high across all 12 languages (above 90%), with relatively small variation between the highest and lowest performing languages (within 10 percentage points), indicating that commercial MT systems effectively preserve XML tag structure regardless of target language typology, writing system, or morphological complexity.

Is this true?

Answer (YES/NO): NO